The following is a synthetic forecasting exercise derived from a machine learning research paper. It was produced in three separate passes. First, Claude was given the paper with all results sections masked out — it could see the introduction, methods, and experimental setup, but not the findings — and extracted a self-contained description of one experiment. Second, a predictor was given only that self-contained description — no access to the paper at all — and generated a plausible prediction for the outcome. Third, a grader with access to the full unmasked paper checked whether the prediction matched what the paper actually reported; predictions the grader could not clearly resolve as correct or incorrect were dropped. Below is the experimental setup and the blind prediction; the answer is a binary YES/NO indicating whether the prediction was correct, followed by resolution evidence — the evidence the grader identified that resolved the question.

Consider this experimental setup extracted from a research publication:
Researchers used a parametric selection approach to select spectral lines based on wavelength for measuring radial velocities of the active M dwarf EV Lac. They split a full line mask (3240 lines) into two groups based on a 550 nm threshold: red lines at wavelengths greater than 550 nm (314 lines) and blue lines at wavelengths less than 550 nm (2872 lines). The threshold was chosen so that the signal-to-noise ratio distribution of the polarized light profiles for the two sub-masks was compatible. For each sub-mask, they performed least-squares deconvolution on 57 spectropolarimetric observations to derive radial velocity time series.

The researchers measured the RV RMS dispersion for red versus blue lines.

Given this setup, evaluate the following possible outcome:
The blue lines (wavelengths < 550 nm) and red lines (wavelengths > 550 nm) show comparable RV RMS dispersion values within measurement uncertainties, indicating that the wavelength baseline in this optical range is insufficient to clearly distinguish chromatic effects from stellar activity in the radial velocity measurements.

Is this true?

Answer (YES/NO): YES